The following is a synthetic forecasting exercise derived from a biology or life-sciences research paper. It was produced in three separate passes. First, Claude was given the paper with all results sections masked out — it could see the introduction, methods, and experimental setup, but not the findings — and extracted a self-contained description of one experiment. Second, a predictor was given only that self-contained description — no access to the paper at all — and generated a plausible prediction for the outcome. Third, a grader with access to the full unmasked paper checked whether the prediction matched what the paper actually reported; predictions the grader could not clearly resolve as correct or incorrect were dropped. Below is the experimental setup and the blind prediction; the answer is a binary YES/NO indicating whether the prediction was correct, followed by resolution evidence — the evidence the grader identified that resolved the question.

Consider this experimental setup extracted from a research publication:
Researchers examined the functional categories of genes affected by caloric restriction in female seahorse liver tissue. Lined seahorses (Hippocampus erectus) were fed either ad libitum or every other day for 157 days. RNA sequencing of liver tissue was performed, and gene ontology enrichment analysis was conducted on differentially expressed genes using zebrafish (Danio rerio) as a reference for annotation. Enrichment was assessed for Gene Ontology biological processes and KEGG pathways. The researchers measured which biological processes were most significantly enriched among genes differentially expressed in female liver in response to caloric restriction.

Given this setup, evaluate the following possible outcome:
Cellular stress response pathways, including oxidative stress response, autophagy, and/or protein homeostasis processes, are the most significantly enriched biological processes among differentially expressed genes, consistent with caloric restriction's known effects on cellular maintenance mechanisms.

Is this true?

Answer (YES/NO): NO